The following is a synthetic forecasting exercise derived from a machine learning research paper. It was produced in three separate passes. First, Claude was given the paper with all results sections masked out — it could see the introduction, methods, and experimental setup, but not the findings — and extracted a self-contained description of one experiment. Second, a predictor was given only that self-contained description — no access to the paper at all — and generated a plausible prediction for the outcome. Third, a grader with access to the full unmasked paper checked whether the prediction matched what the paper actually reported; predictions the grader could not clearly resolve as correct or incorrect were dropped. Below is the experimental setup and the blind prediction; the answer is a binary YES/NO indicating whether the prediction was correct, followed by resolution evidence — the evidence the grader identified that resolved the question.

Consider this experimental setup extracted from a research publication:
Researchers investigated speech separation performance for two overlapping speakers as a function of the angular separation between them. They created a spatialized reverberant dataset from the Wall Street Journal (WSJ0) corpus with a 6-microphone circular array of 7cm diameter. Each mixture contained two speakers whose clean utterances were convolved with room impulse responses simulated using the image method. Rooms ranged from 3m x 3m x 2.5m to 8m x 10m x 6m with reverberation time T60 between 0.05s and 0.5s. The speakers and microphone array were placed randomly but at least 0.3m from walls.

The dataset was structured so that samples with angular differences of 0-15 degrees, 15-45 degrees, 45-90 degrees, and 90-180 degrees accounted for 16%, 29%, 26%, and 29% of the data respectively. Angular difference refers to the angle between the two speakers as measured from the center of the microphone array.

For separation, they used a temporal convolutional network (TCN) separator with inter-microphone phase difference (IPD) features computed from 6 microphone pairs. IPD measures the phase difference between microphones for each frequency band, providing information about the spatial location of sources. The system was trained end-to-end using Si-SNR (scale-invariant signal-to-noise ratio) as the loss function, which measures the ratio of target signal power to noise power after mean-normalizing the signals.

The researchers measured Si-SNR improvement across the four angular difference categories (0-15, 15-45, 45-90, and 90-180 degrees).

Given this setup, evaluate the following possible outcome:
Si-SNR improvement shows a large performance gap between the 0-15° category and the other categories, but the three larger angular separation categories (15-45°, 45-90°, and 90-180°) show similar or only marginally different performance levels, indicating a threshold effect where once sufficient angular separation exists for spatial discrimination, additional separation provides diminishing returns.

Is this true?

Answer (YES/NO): YES